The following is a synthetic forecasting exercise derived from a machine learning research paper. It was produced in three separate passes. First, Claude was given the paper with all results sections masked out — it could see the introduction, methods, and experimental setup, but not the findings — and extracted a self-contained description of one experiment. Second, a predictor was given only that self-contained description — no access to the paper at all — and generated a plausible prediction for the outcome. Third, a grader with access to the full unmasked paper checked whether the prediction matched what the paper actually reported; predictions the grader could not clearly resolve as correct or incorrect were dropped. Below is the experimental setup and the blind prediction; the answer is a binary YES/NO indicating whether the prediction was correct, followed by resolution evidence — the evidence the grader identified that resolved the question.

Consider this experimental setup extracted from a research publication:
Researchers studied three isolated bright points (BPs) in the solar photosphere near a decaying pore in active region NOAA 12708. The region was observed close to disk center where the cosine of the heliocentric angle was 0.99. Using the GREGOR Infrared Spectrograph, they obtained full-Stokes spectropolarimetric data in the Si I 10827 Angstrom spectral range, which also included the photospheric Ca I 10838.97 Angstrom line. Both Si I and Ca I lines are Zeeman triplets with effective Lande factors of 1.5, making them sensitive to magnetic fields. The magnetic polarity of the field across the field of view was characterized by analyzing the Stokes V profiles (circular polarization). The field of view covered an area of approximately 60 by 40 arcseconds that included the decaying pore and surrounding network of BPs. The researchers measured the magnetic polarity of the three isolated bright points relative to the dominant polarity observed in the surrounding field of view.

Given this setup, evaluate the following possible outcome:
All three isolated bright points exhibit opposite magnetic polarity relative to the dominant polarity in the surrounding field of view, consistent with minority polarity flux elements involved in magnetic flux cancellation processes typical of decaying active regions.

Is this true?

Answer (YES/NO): NO